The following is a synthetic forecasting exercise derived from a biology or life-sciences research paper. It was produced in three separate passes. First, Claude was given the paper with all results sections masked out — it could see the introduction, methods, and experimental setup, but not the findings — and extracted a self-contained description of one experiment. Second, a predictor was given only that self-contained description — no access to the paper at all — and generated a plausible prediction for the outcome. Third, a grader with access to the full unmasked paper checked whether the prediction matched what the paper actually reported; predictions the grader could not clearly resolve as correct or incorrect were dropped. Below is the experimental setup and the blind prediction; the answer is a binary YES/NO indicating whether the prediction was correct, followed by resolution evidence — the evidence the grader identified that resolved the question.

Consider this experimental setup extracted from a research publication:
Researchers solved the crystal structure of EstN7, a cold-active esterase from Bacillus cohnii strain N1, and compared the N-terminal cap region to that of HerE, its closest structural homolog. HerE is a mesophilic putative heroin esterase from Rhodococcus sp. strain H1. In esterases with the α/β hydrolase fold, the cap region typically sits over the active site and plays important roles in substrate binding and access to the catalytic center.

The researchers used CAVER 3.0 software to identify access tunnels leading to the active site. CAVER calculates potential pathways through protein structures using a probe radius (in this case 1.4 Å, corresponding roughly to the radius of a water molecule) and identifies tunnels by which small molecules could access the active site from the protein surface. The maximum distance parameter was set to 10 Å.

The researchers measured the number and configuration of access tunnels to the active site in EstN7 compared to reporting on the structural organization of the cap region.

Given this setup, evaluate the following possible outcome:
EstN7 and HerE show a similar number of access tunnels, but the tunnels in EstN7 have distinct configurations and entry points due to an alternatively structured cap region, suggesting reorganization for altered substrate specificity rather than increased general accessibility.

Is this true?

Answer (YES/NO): NO